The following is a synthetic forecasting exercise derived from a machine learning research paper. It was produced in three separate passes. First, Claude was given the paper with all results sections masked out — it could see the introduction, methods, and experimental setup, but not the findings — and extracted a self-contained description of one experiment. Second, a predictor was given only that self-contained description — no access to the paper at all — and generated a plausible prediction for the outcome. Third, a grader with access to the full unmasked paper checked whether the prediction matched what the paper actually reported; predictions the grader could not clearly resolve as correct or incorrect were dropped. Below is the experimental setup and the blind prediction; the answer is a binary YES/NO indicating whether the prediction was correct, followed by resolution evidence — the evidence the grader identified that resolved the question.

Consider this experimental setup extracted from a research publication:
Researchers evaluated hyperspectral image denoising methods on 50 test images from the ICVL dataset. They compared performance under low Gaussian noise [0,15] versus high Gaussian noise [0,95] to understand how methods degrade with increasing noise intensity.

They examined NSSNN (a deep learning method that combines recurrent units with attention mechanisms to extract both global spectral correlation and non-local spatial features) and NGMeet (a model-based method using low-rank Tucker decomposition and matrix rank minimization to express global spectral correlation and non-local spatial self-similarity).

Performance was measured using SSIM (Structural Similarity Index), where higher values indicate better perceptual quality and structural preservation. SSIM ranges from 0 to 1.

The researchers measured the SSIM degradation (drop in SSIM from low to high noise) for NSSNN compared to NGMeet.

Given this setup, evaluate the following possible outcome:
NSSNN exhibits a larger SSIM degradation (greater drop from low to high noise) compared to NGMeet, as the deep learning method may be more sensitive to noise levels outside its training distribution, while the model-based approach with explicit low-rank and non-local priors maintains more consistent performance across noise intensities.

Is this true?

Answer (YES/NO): NO